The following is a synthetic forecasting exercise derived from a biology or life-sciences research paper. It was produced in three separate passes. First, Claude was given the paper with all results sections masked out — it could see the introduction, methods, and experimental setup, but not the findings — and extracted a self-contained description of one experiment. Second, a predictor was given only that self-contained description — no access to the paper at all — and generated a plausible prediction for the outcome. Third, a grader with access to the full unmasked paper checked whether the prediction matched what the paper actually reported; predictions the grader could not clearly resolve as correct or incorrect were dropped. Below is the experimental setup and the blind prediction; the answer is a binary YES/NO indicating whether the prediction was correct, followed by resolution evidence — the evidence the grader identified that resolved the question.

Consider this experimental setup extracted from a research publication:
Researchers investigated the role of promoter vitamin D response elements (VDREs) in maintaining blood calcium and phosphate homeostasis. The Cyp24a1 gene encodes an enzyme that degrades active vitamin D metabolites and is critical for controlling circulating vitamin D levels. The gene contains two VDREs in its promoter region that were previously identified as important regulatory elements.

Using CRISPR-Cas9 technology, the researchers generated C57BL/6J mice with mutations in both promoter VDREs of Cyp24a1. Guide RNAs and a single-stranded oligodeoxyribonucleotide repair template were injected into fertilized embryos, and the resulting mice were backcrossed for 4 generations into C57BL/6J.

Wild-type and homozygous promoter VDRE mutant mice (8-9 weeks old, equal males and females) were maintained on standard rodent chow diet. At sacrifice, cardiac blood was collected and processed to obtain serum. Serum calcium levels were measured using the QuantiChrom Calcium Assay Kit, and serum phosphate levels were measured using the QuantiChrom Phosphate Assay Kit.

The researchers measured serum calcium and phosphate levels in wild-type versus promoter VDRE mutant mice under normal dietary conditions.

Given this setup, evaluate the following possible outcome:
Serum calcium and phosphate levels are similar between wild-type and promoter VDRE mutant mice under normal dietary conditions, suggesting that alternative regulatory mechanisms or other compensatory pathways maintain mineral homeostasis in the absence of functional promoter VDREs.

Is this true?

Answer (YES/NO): YES